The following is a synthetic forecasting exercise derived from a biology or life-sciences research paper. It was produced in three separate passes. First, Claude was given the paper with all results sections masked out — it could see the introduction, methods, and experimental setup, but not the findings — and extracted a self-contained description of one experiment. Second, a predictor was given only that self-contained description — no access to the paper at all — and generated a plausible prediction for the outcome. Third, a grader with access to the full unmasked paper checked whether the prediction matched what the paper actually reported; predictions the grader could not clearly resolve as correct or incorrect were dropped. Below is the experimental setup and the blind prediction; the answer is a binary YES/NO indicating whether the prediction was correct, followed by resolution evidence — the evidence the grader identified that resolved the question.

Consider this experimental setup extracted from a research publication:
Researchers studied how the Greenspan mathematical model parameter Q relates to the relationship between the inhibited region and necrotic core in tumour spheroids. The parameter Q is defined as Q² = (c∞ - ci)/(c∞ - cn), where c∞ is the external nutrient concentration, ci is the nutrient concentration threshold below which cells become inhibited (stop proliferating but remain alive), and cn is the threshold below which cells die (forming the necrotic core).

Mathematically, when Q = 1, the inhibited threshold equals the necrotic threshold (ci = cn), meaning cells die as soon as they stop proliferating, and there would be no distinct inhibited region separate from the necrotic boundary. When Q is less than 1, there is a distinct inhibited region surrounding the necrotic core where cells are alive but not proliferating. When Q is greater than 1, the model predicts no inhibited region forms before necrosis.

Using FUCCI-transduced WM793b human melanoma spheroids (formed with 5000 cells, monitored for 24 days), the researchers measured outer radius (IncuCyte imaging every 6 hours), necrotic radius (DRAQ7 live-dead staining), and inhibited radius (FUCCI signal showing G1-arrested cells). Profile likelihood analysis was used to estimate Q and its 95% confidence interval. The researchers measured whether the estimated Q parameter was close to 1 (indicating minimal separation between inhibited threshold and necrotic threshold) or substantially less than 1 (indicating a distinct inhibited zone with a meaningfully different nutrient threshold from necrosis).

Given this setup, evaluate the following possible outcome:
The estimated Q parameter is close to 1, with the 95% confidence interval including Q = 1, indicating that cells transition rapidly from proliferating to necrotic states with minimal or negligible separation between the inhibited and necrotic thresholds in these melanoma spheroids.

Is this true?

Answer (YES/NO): NO